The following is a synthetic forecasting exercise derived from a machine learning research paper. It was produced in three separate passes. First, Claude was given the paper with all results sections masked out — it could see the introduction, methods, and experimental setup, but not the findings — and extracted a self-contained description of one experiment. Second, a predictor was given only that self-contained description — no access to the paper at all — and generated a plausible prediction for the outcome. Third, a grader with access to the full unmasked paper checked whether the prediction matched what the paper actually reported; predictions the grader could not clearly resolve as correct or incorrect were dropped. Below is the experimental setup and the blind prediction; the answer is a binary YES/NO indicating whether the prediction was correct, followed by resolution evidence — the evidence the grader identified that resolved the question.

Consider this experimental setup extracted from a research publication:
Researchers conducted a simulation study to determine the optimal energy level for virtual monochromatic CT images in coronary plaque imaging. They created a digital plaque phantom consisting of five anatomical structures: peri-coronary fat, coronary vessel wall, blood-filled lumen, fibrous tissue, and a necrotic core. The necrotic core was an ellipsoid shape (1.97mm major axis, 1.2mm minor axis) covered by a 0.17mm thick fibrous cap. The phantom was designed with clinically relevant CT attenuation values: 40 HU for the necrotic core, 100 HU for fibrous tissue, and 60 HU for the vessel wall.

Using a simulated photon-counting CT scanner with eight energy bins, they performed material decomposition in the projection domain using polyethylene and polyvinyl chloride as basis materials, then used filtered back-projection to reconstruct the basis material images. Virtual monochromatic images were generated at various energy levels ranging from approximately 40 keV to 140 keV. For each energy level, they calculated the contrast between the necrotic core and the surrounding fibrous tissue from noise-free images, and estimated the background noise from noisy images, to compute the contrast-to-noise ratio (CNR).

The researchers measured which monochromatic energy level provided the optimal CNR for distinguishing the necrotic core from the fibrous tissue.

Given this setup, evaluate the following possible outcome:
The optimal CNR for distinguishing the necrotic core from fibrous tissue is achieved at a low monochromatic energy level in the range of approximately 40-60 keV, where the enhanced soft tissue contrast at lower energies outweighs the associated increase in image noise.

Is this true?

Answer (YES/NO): YES